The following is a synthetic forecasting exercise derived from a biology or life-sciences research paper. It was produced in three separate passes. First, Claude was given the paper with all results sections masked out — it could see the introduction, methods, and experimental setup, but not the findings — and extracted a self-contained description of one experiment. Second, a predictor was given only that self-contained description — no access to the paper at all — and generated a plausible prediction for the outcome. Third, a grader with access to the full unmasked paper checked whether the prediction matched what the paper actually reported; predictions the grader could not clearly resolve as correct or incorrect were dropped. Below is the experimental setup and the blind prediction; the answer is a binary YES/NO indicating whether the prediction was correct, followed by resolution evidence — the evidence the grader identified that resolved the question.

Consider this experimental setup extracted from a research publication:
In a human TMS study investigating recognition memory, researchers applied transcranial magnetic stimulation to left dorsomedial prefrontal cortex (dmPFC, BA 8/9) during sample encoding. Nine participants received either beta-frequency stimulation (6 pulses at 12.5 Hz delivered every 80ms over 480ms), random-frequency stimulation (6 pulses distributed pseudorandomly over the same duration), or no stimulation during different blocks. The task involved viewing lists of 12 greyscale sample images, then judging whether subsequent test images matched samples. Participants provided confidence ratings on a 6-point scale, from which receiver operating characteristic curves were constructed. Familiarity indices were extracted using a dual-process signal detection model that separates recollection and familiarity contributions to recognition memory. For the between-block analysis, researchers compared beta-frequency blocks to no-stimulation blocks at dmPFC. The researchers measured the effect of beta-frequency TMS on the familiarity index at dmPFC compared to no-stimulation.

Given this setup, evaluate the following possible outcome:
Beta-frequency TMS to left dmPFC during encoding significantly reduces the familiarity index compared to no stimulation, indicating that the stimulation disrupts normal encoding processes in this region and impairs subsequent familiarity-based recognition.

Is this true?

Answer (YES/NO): NO